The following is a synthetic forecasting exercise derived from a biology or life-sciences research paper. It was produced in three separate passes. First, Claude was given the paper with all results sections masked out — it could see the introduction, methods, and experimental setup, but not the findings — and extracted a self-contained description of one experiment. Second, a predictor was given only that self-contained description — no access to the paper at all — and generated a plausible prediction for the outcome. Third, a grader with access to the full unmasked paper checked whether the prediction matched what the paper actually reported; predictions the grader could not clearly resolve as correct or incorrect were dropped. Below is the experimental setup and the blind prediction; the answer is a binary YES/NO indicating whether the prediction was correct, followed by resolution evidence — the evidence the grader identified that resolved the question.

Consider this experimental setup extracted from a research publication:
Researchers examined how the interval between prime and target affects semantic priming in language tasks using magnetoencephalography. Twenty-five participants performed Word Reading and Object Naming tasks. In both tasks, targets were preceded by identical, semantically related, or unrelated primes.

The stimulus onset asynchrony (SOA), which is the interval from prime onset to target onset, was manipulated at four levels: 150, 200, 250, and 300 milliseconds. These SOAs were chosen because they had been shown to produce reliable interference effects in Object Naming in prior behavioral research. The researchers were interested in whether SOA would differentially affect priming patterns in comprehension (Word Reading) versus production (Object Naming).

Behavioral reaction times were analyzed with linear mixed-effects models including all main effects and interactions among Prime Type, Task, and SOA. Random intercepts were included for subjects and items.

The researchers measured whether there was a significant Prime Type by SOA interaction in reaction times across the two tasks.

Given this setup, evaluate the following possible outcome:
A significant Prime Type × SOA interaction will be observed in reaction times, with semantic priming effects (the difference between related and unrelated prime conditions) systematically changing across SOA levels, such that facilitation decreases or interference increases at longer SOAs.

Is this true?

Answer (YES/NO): NO